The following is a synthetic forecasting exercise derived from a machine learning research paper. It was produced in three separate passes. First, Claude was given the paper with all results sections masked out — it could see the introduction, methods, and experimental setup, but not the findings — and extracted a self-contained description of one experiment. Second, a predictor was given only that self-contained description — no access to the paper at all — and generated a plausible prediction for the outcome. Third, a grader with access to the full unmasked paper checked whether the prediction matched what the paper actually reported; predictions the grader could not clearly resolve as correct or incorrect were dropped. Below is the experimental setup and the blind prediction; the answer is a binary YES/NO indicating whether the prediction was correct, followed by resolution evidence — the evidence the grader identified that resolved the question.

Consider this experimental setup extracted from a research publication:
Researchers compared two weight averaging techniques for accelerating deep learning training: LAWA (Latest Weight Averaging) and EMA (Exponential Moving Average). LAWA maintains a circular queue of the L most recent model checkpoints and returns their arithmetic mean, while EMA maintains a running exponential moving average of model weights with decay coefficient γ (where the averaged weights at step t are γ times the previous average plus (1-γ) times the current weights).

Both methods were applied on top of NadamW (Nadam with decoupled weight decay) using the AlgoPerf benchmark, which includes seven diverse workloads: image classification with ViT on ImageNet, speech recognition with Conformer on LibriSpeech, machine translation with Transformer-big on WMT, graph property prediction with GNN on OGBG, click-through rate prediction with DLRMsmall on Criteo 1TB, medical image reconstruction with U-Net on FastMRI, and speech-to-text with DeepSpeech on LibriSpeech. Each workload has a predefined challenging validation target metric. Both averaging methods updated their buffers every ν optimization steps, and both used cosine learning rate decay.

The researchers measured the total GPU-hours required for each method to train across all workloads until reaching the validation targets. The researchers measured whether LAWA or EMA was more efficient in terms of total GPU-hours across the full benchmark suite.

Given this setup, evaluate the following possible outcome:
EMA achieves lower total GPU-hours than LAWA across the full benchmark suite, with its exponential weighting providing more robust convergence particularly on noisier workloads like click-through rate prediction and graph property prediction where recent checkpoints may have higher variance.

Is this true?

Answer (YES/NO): YES